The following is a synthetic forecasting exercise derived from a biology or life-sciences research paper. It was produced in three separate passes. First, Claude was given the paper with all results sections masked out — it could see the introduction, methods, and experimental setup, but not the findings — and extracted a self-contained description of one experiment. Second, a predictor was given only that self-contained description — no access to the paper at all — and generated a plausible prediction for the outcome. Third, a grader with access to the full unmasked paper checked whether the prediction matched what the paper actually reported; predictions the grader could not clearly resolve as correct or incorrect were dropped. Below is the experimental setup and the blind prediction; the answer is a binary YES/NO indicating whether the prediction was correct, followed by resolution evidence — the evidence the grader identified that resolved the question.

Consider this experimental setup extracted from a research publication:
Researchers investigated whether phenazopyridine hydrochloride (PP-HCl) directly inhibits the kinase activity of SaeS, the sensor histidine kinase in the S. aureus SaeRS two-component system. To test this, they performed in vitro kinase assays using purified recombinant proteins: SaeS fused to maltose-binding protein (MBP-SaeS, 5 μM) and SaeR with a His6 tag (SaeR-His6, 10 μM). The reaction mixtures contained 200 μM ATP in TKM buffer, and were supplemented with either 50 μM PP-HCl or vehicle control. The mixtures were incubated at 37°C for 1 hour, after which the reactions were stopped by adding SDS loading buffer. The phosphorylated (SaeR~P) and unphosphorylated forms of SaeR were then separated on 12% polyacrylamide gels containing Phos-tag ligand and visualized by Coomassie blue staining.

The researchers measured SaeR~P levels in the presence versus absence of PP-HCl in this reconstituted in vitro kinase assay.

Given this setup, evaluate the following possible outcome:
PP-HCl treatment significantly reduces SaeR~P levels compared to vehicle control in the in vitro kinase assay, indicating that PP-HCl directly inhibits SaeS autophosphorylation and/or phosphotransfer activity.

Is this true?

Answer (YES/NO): YES